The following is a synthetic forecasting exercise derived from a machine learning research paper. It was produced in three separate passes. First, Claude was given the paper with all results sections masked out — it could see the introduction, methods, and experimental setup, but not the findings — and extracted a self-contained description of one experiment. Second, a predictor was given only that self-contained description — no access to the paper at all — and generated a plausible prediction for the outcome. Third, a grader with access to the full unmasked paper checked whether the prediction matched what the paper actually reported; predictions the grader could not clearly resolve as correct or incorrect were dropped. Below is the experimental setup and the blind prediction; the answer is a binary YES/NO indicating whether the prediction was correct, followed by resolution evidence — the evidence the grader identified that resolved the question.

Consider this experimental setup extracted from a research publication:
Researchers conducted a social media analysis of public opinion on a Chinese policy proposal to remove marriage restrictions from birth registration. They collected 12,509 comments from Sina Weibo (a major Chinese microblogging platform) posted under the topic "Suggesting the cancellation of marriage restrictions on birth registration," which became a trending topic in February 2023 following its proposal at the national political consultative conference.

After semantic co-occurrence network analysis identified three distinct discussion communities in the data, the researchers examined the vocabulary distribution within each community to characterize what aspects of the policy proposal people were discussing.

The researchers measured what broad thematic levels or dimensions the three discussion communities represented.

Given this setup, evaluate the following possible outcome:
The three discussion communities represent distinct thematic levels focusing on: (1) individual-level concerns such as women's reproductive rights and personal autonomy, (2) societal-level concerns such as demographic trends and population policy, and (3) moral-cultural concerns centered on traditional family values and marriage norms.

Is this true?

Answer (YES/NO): NO